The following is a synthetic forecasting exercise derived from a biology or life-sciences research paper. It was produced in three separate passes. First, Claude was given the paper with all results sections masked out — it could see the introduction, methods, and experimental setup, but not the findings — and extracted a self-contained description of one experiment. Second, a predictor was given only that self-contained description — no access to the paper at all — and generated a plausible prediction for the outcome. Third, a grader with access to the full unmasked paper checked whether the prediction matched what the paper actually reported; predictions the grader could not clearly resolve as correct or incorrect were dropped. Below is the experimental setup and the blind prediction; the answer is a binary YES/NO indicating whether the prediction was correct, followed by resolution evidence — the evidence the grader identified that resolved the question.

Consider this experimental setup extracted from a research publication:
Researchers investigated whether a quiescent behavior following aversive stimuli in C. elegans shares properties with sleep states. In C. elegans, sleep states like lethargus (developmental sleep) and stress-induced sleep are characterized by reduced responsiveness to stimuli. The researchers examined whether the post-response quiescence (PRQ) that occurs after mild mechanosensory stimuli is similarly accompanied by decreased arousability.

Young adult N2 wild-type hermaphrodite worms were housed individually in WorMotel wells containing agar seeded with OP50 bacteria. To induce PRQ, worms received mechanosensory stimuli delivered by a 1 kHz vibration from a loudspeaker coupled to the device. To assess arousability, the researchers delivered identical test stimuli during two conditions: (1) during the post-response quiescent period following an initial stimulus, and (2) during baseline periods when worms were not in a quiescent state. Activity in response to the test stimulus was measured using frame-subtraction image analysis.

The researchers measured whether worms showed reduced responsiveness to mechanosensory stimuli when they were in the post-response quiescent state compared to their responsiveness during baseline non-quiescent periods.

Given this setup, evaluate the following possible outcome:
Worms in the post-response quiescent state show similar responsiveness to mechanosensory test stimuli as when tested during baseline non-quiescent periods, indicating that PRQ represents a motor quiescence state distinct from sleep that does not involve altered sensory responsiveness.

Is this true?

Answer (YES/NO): NO